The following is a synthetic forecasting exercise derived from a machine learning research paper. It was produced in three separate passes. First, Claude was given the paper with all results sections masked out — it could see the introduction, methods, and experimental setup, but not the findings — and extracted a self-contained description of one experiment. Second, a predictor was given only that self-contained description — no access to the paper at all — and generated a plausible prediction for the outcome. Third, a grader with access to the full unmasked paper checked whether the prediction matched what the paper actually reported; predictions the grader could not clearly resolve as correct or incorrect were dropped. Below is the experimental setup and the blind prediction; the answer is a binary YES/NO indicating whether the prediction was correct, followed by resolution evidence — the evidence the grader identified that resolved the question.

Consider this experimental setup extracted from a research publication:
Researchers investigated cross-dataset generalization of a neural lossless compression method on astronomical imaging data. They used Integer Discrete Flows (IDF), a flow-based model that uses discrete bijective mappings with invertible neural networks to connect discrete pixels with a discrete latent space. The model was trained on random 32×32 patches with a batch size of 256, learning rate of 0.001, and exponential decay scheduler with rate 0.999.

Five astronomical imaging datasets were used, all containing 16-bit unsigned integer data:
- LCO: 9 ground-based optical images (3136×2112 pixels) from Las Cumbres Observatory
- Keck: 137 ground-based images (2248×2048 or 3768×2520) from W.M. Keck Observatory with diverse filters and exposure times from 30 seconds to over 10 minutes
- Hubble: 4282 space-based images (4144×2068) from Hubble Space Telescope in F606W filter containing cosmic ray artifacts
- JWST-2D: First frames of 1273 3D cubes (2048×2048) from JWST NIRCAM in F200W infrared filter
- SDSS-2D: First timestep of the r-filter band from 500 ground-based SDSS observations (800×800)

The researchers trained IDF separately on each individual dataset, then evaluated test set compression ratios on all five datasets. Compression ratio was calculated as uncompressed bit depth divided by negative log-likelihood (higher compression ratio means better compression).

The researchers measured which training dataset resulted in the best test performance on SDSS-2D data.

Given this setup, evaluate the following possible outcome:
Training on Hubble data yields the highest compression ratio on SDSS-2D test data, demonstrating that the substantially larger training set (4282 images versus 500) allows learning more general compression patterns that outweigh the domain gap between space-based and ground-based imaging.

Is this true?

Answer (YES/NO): NO